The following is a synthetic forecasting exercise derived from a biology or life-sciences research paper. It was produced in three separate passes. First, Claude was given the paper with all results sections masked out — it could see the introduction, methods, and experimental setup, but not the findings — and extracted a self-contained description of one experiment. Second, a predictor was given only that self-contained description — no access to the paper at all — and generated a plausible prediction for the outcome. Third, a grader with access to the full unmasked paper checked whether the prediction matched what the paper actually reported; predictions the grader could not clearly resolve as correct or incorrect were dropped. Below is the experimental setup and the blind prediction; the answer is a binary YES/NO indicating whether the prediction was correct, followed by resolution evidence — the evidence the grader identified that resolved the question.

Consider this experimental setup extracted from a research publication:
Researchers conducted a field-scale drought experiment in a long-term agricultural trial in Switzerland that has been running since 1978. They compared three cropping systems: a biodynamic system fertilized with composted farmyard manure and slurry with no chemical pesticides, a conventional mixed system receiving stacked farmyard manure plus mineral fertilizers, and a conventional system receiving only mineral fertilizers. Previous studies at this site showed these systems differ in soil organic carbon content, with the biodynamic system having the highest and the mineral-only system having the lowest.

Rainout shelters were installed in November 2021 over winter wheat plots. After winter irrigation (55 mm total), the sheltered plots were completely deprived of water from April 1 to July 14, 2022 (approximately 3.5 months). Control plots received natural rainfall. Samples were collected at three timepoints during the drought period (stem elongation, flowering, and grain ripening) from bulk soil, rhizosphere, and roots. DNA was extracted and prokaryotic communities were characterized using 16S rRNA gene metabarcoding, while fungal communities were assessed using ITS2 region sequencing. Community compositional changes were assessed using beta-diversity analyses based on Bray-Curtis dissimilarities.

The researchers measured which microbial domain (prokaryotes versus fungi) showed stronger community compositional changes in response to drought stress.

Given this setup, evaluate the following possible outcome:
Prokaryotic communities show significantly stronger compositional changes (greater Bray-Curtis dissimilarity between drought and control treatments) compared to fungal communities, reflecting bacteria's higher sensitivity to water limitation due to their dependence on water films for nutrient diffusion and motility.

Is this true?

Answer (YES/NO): NO